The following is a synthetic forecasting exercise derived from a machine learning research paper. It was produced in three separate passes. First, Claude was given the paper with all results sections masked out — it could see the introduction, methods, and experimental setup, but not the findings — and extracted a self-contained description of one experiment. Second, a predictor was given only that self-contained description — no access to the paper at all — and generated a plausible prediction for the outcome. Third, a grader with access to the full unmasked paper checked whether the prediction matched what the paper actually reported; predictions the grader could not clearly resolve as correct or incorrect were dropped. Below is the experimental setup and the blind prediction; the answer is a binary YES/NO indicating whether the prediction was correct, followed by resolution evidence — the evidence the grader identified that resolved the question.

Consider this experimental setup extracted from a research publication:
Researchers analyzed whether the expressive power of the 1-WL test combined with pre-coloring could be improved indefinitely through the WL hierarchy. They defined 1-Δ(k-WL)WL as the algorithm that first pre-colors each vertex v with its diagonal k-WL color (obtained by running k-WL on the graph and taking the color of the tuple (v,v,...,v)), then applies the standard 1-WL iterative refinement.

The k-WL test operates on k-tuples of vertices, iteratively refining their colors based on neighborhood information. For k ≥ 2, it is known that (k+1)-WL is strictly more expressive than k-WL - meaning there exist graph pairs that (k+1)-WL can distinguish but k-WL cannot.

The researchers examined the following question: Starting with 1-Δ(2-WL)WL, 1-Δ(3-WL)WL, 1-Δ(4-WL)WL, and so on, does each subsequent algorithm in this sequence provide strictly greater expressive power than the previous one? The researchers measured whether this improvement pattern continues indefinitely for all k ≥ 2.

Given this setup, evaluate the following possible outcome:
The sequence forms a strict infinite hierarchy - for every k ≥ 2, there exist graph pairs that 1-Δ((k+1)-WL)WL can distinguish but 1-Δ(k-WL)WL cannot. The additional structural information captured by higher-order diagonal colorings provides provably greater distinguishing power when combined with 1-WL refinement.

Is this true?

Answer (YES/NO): YES